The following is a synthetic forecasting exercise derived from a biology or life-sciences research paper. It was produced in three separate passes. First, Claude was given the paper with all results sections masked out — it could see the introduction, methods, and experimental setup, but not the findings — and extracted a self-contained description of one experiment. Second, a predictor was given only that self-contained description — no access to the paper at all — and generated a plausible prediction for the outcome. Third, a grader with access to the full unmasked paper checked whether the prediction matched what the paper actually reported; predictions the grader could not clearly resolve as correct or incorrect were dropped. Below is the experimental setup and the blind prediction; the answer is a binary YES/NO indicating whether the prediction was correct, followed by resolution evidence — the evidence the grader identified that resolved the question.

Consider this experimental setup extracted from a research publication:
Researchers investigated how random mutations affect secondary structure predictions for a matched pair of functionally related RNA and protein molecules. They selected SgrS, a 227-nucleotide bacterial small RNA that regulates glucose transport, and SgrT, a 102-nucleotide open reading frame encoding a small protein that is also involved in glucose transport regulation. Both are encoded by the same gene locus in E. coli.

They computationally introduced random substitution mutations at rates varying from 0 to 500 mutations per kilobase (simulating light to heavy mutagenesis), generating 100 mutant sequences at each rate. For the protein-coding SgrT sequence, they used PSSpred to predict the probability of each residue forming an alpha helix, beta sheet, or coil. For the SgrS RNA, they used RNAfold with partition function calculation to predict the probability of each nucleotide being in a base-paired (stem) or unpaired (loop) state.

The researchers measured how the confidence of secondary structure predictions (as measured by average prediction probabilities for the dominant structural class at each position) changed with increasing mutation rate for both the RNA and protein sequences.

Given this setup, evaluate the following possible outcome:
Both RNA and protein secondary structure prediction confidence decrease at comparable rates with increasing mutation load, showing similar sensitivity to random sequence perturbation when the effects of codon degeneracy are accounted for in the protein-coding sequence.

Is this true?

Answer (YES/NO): YES